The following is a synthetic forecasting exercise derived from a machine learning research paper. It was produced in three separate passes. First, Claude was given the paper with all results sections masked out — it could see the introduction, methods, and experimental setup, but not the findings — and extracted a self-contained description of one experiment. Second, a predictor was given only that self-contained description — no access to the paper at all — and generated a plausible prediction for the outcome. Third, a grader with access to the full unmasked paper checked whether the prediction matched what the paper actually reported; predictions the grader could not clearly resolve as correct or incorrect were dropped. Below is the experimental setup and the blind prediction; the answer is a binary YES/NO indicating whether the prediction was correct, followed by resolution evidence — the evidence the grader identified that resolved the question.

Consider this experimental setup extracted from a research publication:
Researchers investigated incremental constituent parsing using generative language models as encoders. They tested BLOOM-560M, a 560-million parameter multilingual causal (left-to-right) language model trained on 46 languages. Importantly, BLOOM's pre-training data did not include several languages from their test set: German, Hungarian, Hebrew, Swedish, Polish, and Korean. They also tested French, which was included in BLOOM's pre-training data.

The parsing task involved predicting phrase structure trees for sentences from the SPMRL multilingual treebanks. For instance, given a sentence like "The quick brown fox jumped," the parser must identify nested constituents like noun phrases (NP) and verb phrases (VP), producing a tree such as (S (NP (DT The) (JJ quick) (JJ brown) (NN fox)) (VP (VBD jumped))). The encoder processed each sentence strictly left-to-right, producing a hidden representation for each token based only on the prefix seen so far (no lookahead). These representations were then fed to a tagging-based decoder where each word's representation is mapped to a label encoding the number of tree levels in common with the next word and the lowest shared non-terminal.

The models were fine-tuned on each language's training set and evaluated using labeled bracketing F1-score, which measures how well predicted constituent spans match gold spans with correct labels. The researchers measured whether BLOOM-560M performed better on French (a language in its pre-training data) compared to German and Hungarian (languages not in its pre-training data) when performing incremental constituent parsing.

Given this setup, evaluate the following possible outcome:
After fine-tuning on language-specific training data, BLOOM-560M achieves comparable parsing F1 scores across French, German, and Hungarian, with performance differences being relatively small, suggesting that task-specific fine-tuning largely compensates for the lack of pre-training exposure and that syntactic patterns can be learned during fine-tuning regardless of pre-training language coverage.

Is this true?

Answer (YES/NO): NO